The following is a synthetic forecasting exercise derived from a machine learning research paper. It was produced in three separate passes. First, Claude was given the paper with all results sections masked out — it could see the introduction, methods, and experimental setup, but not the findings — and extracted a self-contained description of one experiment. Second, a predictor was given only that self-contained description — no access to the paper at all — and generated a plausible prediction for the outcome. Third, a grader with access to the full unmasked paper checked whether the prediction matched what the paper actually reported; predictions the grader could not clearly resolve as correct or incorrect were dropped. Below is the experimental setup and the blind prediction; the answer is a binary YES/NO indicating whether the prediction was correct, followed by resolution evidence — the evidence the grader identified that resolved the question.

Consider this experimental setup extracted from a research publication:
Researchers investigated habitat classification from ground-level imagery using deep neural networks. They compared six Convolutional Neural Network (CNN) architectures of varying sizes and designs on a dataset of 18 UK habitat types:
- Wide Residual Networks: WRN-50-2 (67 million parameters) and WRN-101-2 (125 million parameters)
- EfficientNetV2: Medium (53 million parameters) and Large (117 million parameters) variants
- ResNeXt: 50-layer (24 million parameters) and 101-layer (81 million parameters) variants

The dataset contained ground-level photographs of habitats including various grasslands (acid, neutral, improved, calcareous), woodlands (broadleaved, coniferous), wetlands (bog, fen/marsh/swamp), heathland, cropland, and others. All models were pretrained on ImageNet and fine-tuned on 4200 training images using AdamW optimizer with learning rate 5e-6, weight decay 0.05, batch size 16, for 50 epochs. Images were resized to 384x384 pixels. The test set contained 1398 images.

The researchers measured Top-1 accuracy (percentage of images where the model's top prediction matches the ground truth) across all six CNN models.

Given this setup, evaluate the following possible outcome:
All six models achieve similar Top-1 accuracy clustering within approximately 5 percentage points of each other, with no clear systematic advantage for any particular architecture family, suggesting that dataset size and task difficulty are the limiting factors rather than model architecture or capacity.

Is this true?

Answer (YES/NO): YES